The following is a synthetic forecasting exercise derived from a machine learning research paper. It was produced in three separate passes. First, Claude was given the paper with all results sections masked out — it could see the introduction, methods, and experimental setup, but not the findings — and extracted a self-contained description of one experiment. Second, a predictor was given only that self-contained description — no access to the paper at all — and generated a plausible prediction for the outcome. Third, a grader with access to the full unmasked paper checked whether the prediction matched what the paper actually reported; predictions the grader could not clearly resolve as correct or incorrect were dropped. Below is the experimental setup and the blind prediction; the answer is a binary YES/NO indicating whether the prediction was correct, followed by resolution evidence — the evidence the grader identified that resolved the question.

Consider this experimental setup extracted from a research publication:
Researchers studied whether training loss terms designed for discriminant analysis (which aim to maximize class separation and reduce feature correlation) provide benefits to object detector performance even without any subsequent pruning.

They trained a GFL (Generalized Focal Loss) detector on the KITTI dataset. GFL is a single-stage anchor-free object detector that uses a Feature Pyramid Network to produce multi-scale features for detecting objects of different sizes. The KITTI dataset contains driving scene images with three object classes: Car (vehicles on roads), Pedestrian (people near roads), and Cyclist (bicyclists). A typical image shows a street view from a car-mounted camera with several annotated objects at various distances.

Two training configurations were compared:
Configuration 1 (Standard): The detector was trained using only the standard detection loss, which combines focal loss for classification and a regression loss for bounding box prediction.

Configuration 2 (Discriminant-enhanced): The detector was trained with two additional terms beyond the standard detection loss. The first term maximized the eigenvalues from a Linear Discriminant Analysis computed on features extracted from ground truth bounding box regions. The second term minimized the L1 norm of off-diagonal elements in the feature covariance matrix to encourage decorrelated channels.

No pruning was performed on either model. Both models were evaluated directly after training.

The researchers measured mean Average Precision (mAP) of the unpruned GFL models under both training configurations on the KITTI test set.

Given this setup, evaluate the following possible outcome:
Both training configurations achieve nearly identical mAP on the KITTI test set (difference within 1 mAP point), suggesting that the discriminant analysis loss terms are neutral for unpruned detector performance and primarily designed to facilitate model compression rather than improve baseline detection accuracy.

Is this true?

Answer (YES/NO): NO